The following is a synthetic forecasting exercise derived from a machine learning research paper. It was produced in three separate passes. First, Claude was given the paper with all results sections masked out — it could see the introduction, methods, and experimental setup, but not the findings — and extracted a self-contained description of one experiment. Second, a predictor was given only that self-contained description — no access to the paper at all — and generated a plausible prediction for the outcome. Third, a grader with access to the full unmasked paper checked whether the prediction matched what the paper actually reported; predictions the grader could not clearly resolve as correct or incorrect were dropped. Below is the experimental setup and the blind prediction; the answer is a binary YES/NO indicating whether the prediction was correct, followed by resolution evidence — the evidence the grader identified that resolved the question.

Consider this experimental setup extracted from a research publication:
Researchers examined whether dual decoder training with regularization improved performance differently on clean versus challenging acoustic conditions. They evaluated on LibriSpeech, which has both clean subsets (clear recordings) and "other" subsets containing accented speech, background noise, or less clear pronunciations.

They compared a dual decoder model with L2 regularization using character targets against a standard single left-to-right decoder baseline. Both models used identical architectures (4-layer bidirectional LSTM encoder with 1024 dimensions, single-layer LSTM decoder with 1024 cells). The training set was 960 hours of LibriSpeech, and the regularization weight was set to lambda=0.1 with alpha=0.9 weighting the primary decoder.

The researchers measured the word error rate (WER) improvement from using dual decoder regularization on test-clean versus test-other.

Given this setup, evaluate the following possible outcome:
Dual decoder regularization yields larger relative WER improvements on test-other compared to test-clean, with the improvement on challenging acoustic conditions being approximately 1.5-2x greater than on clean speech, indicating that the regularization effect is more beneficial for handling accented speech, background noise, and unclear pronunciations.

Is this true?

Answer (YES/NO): NO